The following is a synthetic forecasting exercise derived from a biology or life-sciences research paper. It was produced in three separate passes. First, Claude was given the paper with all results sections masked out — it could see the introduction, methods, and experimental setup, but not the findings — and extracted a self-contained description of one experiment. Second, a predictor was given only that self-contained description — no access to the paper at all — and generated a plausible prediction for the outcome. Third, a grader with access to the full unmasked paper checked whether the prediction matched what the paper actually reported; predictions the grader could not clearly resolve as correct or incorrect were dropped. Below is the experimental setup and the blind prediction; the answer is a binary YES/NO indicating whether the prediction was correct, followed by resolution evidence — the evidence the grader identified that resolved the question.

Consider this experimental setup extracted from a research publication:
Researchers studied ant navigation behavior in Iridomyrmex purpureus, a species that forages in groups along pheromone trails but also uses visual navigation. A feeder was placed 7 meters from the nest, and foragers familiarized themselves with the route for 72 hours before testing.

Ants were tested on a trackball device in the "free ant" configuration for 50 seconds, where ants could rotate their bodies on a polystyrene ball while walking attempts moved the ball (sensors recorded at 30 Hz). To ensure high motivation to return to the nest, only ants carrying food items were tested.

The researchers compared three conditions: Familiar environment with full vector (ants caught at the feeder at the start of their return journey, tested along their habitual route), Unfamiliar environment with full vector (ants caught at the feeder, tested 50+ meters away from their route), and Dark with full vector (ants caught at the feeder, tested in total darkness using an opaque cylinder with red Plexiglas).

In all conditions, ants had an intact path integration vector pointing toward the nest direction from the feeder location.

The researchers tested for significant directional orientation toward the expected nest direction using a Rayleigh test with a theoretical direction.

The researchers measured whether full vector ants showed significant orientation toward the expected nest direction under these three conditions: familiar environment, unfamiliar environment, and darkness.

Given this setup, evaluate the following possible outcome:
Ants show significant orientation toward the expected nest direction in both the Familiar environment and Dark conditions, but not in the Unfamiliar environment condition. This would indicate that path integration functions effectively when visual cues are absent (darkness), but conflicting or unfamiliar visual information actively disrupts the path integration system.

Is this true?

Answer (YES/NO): NO